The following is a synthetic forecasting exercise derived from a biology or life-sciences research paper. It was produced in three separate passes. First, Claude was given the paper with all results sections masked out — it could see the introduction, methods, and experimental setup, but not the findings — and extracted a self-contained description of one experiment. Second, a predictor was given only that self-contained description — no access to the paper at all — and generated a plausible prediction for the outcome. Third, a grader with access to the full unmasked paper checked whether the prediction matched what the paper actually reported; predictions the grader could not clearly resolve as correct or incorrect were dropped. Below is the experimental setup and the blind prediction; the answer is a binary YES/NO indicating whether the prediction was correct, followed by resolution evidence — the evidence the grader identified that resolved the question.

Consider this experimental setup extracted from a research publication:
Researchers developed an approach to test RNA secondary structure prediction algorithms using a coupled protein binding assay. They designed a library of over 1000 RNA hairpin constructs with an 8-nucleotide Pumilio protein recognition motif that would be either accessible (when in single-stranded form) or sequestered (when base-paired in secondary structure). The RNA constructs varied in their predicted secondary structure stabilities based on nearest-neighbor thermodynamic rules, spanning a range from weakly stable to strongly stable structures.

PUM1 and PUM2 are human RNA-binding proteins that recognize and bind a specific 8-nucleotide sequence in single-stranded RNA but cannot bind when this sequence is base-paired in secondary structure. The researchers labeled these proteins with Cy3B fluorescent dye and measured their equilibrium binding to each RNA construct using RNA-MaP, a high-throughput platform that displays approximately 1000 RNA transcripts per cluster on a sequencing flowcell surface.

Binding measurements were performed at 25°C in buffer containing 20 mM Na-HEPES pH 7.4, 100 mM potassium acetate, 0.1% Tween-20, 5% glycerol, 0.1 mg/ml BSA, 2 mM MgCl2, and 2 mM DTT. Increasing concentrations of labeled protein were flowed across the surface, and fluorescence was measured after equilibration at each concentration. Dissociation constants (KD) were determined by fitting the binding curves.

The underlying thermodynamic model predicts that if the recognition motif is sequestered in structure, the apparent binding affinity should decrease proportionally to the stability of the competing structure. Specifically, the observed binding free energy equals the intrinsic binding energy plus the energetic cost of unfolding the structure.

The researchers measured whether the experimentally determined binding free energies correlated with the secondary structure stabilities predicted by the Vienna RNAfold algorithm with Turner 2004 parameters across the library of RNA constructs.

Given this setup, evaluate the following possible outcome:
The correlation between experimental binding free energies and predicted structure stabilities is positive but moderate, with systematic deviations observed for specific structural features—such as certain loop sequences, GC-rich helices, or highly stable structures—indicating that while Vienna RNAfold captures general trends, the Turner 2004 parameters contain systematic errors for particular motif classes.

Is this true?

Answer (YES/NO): YES